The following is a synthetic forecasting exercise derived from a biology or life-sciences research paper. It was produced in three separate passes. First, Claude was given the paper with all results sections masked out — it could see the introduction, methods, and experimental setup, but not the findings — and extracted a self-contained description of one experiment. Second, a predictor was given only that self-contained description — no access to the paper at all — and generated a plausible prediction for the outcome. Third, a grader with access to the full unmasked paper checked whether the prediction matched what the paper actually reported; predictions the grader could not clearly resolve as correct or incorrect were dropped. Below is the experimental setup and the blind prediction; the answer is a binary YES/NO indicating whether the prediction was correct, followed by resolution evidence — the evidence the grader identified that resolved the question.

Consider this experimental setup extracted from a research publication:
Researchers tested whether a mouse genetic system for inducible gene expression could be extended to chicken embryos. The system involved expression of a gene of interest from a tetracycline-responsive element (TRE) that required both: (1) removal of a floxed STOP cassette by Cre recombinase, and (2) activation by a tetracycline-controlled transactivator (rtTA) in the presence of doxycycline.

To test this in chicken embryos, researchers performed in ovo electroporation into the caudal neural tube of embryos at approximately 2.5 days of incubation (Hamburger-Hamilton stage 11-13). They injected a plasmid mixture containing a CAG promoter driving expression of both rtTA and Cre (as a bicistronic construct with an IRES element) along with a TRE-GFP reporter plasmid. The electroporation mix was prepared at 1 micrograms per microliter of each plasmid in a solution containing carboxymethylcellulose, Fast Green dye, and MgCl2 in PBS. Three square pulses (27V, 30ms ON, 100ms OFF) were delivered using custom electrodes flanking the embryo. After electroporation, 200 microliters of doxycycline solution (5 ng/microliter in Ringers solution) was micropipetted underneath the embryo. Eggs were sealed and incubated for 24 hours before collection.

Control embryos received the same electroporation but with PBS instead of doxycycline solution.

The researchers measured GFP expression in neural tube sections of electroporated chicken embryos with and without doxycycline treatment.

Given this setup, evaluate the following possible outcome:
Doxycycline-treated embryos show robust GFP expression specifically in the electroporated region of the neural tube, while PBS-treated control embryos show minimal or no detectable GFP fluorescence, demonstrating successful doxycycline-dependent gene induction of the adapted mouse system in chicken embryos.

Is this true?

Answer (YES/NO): YES